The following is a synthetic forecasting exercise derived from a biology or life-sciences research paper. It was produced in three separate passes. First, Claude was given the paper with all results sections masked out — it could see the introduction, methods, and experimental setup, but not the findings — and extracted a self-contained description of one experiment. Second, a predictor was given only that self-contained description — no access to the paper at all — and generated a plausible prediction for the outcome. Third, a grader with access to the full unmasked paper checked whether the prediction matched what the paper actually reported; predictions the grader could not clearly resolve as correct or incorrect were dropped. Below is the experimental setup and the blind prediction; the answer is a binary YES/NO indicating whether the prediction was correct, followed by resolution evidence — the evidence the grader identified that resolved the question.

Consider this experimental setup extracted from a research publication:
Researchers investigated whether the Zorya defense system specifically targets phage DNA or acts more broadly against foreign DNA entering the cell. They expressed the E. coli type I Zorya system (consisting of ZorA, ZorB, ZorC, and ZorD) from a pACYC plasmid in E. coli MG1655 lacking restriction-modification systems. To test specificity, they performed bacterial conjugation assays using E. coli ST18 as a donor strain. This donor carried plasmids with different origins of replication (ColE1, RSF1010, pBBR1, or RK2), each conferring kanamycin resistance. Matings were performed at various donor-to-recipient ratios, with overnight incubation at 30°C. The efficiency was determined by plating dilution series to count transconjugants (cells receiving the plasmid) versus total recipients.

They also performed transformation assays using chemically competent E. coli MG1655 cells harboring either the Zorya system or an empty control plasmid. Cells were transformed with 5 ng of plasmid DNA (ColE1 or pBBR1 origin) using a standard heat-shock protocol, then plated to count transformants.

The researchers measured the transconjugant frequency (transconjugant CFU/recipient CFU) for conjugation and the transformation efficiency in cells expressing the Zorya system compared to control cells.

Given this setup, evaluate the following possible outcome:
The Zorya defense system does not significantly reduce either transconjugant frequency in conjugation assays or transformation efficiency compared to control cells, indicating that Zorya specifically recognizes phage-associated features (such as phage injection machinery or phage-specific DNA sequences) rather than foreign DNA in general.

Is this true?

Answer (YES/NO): YES